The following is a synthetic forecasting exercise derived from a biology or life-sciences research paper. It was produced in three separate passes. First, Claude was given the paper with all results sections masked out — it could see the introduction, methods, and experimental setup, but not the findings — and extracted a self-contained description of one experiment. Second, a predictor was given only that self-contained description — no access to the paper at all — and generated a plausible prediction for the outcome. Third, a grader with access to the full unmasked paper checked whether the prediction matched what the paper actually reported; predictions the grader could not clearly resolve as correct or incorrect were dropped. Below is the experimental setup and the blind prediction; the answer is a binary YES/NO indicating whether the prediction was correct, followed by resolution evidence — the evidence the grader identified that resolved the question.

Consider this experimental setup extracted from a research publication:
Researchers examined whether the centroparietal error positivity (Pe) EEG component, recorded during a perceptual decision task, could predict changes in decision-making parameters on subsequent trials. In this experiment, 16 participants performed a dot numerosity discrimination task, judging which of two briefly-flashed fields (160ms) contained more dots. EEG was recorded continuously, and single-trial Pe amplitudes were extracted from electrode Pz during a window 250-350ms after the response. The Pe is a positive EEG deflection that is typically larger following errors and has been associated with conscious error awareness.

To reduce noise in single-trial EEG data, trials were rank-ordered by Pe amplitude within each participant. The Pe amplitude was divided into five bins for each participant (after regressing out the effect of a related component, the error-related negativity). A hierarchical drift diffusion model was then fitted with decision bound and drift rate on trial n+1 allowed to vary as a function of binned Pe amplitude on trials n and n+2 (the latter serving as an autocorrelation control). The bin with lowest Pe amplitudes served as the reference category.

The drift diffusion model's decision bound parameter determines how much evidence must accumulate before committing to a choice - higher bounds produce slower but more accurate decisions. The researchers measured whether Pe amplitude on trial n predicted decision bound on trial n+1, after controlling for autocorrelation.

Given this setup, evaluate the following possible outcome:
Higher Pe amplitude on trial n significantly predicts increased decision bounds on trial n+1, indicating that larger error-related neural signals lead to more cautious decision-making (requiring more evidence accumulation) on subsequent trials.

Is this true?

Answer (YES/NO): YES